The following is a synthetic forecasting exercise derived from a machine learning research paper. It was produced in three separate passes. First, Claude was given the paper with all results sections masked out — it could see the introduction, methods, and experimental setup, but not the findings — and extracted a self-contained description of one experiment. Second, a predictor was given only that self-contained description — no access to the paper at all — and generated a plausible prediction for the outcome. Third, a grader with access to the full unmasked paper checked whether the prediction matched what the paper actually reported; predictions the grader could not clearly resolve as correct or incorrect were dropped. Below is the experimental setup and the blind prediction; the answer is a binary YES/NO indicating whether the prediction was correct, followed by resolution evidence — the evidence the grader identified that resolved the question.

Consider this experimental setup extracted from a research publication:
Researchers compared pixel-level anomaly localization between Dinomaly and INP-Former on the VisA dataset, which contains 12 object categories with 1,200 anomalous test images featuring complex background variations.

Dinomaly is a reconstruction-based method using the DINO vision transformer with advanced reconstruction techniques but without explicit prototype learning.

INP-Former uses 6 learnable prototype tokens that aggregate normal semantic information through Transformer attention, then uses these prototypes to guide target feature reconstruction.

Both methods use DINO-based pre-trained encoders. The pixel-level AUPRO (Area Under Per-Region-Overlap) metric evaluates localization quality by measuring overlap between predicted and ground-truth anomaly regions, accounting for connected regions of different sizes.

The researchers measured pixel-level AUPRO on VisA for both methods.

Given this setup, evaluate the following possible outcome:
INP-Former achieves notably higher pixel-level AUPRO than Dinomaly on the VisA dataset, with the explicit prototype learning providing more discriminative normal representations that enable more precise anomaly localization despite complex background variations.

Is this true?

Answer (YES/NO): NO